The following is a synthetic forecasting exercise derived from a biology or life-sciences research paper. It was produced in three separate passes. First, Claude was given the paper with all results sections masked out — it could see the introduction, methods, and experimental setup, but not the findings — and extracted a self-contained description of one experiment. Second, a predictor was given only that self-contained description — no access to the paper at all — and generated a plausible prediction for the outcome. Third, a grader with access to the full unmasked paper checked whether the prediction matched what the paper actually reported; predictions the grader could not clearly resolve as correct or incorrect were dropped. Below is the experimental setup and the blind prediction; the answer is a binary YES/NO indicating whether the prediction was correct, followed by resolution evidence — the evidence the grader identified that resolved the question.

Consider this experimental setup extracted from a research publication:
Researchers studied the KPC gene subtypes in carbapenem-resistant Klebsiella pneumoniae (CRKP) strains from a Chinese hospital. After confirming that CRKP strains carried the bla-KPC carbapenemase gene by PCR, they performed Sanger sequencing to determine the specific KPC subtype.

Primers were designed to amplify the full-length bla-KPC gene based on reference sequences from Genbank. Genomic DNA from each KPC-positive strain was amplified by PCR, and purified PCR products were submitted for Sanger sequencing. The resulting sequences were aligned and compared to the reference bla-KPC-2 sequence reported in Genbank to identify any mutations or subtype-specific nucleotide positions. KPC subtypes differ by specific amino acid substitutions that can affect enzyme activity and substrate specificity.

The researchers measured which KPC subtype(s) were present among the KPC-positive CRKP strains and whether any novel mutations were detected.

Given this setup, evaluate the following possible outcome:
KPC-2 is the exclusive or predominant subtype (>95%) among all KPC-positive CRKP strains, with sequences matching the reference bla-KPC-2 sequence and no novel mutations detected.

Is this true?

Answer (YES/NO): YES